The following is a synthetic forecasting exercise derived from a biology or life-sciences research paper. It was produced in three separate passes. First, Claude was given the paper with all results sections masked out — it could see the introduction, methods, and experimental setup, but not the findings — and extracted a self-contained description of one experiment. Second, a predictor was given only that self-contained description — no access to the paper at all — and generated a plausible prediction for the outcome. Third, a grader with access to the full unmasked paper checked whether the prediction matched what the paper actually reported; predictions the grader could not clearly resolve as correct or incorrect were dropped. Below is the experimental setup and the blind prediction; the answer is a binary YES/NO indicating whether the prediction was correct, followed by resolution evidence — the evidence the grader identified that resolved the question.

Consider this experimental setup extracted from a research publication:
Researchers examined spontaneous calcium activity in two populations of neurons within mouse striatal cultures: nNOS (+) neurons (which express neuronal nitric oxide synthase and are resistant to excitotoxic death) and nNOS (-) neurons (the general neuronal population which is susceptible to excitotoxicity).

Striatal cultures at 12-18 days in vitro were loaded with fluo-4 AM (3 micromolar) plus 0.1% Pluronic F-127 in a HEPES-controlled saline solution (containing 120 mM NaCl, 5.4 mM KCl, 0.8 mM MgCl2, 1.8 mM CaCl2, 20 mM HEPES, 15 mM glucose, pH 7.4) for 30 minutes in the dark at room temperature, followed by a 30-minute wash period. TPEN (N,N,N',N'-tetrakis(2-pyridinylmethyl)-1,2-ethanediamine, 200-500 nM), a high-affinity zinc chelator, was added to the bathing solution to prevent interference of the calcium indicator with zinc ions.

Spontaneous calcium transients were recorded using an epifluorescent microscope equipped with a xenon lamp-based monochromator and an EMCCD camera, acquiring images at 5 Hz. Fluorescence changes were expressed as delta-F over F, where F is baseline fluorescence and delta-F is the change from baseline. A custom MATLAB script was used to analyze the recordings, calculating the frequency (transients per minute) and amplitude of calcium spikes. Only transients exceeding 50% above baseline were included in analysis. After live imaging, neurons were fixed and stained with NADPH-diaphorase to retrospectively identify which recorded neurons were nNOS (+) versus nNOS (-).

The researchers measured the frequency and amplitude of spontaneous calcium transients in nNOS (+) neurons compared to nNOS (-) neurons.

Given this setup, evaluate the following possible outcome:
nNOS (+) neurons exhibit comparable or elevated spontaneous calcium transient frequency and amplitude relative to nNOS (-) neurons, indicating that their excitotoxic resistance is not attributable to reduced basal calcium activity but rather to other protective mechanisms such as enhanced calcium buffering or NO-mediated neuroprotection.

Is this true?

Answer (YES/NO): YES